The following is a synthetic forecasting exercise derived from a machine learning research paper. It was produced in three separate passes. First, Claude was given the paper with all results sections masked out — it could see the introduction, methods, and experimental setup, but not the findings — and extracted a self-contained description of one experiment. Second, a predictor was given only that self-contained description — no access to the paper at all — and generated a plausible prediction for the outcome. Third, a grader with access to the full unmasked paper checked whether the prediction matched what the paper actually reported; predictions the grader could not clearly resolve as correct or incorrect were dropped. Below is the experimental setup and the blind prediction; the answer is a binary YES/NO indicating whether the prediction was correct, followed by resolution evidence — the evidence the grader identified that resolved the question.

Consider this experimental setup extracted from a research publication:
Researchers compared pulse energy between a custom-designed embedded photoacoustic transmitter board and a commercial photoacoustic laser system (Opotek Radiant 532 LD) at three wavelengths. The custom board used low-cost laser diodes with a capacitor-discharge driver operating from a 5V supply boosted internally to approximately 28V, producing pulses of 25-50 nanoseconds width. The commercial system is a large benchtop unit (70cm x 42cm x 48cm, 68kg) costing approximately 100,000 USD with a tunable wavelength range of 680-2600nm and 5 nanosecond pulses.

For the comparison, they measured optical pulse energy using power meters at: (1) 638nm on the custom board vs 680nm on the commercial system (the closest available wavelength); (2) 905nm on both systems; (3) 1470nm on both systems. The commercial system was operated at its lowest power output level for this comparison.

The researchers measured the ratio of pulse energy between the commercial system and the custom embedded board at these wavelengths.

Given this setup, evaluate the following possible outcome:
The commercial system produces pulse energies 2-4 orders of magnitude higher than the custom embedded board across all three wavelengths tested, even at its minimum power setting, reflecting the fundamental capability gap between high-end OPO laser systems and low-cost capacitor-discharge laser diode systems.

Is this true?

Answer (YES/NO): NO